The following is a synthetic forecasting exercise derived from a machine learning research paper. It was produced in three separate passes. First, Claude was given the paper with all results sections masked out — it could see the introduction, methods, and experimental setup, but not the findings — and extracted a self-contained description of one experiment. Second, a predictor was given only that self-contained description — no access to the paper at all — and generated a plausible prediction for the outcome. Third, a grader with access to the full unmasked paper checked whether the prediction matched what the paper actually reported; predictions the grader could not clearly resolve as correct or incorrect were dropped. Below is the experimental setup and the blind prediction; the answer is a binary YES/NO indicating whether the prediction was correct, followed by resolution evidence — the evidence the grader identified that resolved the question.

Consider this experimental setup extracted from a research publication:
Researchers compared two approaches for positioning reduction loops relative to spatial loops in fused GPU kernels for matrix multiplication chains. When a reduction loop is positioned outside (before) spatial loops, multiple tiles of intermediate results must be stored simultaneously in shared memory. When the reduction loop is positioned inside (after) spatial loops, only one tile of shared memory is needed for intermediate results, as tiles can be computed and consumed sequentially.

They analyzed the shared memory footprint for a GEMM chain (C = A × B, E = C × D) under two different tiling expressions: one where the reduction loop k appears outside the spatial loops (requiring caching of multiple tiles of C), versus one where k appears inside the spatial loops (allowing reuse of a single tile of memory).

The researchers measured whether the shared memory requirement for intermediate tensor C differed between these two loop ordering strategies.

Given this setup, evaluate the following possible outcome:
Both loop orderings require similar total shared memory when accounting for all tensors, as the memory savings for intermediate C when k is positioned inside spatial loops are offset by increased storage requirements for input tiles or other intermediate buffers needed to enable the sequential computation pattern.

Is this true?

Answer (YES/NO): NO